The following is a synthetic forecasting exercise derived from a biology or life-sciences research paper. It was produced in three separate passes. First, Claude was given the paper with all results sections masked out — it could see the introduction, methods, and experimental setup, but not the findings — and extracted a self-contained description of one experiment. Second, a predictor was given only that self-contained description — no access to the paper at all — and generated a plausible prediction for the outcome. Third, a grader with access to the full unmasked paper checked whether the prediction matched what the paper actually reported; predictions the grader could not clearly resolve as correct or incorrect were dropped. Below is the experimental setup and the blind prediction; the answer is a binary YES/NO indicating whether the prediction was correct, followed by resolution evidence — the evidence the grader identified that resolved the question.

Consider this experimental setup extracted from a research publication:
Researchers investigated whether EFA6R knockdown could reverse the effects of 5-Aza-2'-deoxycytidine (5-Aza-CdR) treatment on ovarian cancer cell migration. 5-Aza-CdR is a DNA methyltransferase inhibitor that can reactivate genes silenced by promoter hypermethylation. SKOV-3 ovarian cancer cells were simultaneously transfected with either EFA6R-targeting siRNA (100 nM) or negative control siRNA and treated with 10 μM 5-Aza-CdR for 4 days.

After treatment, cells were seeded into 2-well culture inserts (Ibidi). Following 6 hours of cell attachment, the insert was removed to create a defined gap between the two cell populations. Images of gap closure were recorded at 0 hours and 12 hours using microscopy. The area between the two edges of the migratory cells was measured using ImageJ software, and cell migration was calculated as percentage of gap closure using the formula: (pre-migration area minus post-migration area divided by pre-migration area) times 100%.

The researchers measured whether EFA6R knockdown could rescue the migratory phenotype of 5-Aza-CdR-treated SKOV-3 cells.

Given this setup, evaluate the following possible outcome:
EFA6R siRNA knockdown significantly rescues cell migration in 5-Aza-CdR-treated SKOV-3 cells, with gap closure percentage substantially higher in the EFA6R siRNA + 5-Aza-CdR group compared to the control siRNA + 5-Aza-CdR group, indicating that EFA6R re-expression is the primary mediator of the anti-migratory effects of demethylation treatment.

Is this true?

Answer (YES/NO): YES